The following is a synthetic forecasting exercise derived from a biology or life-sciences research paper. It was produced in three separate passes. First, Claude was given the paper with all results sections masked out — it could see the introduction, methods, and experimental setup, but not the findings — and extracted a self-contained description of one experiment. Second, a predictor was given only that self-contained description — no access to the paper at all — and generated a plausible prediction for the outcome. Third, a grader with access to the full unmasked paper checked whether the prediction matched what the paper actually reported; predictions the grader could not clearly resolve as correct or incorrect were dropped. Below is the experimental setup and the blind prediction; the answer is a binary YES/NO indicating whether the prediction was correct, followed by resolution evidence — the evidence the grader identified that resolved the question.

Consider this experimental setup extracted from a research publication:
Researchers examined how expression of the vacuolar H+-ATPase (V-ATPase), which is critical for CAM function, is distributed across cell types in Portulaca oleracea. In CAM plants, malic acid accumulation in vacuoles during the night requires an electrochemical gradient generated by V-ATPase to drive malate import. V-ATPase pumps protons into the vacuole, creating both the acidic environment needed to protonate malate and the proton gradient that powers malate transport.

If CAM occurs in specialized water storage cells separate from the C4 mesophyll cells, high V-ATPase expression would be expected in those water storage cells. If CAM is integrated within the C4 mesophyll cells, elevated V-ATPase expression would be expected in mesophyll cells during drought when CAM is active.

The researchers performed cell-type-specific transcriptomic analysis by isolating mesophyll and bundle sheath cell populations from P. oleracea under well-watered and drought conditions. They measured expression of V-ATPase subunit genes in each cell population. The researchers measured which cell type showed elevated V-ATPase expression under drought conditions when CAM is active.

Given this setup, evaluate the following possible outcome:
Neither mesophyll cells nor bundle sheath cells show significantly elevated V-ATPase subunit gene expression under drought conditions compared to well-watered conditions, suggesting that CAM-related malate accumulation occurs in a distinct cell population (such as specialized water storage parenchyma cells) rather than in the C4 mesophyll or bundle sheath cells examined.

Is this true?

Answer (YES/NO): NO